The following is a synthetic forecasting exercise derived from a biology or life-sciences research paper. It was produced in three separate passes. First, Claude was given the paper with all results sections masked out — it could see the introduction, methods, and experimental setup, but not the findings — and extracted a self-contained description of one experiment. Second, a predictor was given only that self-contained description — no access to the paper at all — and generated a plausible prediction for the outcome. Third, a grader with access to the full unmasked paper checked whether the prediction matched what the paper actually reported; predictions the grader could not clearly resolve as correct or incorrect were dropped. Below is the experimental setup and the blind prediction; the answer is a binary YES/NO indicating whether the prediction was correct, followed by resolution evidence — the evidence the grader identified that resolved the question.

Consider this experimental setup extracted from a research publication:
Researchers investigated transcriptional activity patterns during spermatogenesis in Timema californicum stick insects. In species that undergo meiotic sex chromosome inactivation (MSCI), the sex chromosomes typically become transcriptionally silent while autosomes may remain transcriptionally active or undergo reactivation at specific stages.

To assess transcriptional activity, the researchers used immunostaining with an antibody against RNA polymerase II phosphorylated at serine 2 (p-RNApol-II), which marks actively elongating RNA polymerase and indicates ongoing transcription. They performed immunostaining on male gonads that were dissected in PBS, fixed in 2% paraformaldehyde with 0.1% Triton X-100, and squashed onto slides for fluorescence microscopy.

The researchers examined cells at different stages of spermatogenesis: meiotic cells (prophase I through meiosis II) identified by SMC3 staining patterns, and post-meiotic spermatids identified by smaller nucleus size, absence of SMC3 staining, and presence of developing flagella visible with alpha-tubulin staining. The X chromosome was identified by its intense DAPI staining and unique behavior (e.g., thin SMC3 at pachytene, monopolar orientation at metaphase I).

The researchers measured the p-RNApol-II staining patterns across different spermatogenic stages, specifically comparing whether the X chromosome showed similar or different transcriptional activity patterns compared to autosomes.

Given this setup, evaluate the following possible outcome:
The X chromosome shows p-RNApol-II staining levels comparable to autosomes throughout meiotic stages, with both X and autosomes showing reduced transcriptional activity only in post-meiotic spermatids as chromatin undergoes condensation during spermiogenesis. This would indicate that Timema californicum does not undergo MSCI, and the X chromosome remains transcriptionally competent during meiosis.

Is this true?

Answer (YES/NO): NO